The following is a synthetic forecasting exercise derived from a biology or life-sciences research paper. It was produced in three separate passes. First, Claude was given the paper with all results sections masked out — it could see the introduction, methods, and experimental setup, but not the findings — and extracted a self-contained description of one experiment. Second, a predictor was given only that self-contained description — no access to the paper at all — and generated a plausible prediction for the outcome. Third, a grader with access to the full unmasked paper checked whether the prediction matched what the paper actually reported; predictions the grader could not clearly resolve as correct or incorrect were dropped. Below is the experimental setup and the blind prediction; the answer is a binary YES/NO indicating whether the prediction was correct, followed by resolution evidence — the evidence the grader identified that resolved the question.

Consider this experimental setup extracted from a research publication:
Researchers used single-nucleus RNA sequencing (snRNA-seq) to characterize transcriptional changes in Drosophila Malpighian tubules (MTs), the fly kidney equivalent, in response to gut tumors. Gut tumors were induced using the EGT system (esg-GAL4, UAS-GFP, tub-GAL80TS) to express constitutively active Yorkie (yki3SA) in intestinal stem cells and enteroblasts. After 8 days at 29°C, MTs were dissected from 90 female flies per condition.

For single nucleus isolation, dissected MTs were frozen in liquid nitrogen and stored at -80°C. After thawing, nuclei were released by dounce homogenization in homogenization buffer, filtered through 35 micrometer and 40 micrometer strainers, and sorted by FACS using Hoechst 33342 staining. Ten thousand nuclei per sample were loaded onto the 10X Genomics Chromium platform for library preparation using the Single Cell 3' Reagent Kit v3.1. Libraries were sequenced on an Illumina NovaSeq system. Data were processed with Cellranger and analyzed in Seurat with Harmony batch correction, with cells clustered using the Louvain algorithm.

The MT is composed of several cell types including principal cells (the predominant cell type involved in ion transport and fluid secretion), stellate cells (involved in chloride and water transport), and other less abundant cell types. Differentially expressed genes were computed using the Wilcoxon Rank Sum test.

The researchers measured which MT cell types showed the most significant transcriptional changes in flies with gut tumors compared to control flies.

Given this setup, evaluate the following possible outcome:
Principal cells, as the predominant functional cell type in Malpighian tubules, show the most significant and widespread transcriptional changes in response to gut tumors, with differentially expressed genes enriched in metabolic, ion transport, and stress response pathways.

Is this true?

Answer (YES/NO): YES